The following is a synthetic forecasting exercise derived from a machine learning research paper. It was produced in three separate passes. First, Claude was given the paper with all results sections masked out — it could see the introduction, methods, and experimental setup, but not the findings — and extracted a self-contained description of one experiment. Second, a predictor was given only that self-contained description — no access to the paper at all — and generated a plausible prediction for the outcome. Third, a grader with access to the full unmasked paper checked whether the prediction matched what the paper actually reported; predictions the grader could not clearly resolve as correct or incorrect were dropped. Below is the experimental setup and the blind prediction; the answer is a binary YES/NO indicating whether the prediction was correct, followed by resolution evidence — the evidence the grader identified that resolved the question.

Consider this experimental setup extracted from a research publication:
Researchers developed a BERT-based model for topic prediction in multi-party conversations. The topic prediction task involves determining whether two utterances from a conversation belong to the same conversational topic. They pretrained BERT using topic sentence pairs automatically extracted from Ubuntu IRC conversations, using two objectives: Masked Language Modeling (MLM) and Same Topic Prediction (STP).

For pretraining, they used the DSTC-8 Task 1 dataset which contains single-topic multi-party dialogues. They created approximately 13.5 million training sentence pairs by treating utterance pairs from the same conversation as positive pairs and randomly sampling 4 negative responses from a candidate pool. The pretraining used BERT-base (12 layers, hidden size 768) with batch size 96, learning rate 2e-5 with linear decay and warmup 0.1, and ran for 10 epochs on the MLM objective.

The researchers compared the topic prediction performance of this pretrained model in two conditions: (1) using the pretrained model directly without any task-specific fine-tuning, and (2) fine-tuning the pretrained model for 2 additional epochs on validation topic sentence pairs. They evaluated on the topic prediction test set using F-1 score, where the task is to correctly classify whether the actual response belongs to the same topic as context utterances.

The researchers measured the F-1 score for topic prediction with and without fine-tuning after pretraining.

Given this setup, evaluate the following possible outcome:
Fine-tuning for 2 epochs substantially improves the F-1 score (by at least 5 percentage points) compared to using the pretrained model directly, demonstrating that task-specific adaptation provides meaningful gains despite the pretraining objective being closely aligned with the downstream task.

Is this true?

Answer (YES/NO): NO